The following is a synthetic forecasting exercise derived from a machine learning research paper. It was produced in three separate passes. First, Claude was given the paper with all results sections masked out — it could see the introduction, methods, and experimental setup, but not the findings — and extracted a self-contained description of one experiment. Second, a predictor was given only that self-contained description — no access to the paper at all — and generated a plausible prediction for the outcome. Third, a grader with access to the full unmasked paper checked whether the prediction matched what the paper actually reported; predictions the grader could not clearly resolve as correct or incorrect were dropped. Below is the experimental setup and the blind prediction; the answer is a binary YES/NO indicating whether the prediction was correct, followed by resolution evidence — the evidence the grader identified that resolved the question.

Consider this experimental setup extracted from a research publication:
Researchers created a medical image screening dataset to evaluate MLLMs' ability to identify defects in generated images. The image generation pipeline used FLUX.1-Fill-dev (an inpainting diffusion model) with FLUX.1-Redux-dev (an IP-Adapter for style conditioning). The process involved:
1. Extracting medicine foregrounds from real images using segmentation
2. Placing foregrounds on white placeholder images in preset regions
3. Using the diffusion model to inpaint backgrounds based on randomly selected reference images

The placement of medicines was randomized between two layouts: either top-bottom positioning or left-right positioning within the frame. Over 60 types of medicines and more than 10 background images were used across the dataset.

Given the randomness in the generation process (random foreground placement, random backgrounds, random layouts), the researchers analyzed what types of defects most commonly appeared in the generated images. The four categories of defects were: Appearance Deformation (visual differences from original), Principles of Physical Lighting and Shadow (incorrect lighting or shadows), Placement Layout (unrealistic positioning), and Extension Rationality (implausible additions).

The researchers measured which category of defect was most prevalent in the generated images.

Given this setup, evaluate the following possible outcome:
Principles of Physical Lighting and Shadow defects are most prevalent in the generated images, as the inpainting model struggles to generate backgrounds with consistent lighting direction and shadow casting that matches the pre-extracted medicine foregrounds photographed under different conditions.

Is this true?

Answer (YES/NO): NO